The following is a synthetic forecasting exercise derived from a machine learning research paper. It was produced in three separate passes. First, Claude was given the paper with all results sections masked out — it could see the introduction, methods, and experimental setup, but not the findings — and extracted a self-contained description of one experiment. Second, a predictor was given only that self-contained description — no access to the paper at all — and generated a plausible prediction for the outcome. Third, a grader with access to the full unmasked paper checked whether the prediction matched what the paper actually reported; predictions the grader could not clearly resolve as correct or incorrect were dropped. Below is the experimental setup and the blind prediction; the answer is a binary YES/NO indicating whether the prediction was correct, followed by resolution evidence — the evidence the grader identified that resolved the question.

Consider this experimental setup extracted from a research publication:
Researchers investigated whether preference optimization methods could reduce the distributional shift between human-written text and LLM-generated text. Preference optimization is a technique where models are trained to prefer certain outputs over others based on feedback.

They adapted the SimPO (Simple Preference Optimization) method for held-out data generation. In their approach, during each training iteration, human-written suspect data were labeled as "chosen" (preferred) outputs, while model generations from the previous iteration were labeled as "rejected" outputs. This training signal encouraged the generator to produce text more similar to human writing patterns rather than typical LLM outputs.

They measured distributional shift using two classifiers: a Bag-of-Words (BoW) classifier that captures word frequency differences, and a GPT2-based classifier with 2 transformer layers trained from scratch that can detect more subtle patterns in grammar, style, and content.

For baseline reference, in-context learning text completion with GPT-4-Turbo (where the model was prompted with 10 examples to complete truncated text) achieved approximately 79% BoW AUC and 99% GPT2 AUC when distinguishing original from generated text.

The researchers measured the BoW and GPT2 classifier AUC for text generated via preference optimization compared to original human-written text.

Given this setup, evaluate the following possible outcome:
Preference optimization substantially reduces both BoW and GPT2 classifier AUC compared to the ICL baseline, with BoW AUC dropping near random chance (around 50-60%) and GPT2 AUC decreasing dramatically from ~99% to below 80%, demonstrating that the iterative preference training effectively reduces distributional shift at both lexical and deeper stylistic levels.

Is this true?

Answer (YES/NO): NO